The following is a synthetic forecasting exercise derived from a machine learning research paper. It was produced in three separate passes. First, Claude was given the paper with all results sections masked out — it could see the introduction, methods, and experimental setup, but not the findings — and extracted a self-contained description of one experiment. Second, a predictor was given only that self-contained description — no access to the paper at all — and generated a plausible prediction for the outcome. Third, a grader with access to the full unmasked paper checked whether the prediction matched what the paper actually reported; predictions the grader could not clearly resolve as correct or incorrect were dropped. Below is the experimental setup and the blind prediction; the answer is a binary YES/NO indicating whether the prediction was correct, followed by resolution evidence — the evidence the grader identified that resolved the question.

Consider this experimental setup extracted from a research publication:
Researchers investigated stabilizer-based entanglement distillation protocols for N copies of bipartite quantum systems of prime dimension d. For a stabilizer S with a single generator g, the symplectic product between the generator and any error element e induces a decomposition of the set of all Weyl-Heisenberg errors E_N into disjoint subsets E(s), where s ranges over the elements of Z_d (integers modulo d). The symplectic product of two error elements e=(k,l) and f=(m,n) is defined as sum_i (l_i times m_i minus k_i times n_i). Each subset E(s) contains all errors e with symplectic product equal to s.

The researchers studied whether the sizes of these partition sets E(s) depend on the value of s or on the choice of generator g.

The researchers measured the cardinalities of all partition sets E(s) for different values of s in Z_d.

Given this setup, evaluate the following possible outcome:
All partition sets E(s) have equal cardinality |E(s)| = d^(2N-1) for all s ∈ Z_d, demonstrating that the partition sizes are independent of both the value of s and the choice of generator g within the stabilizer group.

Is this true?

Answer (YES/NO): YES